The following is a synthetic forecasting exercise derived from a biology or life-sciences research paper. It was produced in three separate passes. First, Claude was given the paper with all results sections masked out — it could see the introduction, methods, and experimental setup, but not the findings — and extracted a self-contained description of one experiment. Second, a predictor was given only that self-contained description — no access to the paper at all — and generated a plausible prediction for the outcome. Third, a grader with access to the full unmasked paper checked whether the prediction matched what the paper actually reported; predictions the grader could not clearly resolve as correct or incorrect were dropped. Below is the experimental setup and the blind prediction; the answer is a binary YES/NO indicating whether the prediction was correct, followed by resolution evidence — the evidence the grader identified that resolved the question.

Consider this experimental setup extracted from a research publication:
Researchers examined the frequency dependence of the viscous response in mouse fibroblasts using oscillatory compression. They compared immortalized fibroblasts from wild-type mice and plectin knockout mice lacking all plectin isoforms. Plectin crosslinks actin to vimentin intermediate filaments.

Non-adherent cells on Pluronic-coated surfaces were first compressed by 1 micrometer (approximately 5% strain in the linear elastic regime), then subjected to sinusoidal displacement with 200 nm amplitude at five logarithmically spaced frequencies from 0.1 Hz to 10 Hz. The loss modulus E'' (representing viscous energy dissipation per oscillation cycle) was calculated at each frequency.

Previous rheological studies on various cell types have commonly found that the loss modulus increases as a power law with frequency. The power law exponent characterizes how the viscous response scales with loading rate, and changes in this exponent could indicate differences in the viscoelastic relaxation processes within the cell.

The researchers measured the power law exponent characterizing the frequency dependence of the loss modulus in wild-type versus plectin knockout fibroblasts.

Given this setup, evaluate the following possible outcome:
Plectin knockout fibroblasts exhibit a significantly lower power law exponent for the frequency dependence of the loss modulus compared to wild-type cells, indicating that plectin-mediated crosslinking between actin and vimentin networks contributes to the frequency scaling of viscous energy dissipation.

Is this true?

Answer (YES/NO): NO